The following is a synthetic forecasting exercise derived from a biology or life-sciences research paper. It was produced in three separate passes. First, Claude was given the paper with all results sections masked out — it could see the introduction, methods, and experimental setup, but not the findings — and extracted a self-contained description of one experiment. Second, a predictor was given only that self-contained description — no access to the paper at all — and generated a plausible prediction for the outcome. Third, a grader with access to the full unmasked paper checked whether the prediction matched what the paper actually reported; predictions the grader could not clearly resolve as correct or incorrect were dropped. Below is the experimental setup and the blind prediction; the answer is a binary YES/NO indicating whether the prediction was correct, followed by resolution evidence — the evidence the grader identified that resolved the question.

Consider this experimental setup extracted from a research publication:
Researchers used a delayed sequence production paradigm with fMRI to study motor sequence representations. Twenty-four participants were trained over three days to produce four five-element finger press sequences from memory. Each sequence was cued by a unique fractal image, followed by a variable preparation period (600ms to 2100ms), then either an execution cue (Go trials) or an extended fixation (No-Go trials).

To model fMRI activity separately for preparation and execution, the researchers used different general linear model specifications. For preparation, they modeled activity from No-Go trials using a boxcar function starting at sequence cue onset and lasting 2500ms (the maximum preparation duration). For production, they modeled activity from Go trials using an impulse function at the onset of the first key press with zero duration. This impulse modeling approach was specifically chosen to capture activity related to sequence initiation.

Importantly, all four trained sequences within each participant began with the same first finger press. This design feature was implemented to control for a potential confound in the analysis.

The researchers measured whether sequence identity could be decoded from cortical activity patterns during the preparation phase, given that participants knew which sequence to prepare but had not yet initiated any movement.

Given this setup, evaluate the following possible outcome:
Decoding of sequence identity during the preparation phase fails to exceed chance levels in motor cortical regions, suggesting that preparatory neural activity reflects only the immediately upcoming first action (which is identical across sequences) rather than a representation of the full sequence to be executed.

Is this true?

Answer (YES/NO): NO